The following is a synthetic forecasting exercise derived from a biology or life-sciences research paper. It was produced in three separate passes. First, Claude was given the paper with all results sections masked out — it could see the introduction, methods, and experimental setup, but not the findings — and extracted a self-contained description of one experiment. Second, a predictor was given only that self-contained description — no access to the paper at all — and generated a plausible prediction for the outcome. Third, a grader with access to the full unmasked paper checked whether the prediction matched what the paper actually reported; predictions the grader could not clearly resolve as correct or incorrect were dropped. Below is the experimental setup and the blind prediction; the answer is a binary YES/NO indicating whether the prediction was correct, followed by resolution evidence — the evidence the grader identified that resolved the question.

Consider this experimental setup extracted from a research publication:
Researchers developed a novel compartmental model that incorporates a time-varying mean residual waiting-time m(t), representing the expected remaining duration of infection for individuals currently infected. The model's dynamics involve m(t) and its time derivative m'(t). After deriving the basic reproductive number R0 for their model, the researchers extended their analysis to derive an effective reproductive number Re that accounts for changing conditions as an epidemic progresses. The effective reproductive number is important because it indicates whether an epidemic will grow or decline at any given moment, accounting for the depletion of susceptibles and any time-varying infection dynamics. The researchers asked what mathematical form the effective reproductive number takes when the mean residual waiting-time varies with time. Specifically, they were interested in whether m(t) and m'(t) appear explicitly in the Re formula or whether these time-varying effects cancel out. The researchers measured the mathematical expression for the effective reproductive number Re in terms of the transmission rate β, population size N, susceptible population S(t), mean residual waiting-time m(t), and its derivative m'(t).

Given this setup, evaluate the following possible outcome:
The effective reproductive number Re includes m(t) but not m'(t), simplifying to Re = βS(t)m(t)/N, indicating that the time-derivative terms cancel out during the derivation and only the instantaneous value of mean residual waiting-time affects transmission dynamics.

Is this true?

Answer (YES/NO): NO